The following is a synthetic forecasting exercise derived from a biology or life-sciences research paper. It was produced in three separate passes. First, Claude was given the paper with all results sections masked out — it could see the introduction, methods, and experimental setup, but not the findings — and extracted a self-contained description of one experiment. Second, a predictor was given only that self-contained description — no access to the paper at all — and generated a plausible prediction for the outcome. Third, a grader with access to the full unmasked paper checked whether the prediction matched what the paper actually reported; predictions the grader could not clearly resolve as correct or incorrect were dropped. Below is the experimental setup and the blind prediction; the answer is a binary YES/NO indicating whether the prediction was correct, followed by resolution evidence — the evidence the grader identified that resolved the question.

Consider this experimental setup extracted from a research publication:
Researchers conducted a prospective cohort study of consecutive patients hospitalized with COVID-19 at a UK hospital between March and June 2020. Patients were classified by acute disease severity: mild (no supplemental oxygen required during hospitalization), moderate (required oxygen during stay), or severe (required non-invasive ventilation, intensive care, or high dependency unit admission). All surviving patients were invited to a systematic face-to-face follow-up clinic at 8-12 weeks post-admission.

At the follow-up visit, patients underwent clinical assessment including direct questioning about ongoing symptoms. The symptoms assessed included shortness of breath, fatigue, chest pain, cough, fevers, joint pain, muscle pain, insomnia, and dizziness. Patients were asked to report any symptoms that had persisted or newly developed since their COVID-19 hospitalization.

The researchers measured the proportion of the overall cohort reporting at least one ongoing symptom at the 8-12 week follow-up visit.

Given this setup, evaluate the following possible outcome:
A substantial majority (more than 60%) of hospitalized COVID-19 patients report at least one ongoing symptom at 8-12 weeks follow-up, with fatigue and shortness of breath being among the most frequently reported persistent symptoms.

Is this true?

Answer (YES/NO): YES